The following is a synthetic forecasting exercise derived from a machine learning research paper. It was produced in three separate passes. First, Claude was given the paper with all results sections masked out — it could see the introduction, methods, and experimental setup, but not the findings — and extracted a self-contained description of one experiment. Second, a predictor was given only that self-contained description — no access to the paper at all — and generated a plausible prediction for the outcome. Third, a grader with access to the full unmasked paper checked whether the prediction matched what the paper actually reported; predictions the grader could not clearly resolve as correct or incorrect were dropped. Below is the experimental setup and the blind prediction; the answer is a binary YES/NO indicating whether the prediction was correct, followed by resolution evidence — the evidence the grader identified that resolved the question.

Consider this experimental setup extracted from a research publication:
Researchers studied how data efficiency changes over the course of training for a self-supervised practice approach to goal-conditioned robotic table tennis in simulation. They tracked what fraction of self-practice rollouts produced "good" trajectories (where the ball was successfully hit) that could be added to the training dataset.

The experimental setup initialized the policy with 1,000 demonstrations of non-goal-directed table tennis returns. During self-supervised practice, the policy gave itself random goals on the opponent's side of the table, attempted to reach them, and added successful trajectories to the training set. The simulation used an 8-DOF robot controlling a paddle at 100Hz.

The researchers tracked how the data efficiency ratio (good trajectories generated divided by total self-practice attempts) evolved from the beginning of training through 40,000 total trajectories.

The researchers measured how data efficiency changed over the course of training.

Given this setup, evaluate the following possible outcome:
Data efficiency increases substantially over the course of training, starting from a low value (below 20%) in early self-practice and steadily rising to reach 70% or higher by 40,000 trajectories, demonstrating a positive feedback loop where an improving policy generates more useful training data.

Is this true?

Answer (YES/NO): NO